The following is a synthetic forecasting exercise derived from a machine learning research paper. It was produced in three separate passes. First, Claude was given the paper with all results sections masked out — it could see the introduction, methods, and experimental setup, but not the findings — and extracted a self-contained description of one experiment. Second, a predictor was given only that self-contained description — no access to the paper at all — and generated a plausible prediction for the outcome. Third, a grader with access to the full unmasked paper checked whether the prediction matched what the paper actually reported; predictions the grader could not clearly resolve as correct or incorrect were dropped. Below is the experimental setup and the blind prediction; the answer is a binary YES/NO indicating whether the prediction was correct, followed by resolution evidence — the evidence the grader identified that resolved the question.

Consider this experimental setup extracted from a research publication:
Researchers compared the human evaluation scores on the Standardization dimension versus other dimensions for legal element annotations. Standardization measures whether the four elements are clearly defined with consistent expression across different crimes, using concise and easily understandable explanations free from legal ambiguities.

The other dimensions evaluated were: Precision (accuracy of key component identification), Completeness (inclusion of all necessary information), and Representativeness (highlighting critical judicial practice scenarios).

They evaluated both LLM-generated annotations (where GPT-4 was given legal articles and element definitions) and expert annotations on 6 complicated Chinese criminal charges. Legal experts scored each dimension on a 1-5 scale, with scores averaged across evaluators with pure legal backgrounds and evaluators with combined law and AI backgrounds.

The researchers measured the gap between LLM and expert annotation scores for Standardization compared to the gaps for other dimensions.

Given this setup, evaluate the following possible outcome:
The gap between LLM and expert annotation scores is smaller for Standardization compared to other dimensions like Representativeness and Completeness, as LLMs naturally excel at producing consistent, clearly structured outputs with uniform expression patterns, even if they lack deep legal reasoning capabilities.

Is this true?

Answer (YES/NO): YES